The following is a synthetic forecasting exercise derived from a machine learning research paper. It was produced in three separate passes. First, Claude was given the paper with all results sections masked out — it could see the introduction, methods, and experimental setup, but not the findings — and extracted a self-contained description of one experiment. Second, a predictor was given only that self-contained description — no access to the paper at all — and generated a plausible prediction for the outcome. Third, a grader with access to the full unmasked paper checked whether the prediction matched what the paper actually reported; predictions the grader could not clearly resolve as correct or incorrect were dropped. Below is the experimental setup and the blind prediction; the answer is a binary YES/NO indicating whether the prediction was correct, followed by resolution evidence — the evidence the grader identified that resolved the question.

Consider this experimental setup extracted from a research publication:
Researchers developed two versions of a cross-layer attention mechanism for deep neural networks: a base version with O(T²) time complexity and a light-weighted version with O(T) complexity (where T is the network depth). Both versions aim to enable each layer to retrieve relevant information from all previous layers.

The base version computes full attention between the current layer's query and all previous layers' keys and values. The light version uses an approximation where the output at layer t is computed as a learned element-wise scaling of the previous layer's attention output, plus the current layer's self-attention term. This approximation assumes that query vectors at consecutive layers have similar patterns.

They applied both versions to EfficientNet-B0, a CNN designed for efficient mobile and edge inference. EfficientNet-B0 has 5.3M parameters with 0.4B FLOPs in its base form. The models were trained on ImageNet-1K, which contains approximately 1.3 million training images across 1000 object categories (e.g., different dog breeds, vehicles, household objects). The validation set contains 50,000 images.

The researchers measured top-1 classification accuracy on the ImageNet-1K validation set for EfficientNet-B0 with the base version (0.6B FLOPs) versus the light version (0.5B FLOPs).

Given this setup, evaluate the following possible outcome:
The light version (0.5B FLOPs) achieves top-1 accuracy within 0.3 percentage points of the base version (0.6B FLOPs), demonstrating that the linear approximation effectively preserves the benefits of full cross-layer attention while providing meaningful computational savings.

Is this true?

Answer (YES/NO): YES